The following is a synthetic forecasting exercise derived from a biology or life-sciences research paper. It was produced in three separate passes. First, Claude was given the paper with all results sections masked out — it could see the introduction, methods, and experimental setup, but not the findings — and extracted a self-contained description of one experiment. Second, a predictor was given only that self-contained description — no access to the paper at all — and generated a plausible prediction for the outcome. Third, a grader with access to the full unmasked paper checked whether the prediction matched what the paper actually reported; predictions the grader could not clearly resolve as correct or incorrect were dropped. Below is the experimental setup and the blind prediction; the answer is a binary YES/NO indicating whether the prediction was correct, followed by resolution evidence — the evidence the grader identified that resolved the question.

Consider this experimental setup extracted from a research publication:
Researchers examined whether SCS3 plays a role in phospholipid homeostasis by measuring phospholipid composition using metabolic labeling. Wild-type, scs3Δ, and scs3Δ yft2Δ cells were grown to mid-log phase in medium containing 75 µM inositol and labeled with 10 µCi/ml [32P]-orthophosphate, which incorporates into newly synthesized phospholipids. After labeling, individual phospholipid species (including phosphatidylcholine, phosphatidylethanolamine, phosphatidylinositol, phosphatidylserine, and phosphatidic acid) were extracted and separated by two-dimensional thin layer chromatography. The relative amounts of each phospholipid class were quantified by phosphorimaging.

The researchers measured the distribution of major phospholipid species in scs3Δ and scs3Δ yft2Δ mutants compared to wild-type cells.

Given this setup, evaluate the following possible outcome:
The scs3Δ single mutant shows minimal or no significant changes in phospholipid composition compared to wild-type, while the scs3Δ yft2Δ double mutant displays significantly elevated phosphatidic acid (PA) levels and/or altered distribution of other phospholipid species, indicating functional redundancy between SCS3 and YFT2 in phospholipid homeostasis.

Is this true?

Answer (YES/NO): NO